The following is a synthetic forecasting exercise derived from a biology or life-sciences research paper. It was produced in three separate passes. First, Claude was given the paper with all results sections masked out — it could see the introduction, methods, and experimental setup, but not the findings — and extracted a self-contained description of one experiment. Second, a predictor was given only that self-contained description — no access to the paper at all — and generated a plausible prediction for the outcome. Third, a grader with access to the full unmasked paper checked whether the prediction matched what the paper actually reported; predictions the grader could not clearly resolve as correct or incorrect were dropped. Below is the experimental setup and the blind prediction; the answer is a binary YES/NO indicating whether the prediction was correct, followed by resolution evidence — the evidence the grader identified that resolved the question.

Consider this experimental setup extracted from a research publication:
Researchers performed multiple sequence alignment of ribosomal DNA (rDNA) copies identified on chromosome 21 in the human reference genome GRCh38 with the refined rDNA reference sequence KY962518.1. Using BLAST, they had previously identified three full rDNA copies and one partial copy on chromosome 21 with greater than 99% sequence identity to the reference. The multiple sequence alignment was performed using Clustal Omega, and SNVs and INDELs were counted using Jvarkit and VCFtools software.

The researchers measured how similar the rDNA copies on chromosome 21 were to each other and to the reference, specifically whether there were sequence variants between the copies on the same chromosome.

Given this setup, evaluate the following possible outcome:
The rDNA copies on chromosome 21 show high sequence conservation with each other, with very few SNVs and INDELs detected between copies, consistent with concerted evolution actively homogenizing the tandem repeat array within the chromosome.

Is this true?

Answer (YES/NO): NO